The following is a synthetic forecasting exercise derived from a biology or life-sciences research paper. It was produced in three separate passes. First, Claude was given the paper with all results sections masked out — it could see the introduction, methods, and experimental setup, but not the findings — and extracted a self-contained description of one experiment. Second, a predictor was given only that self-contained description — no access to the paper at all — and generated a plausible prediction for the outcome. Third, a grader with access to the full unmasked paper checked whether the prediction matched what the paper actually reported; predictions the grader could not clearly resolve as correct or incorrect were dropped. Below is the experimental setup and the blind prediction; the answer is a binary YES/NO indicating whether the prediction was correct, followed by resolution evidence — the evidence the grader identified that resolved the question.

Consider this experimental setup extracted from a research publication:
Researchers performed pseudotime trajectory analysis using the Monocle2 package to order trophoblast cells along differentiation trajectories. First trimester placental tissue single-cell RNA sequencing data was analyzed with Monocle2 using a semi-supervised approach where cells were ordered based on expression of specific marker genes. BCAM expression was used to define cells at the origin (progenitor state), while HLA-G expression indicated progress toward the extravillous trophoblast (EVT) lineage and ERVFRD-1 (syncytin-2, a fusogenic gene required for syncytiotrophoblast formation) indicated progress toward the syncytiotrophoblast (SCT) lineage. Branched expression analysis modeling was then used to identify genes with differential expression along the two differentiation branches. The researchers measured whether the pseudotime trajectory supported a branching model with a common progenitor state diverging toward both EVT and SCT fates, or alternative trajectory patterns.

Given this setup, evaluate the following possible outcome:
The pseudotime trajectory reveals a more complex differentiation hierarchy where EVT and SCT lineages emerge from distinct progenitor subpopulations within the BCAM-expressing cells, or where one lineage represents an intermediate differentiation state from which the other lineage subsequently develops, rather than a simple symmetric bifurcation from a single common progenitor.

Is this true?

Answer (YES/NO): NO